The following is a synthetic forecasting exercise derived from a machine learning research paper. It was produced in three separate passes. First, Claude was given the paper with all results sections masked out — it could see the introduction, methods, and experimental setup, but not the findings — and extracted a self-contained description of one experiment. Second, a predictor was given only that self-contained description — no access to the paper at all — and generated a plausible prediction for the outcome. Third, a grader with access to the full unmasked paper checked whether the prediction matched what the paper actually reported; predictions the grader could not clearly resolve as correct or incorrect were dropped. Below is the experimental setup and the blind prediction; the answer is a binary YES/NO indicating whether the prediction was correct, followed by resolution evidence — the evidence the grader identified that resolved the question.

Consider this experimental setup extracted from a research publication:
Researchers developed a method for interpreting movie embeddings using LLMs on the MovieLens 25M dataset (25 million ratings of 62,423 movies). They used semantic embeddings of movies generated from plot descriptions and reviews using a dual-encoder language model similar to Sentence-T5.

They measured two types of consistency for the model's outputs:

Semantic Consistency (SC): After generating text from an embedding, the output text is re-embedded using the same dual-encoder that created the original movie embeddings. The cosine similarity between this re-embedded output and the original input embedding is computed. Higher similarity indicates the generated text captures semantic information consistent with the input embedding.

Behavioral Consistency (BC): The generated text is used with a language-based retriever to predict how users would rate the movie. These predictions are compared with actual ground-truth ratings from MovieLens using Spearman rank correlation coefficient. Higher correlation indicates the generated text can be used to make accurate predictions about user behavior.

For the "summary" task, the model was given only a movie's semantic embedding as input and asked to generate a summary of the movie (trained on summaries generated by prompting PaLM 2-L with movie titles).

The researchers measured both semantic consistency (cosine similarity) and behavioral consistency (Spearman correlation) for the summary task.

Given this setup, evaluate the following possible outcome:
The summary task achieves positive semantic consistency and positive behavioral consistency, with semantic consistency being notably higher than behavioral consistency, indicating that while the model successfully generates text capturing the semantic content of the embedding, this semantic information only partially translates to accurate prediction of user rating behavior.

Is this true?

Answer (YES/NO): NO